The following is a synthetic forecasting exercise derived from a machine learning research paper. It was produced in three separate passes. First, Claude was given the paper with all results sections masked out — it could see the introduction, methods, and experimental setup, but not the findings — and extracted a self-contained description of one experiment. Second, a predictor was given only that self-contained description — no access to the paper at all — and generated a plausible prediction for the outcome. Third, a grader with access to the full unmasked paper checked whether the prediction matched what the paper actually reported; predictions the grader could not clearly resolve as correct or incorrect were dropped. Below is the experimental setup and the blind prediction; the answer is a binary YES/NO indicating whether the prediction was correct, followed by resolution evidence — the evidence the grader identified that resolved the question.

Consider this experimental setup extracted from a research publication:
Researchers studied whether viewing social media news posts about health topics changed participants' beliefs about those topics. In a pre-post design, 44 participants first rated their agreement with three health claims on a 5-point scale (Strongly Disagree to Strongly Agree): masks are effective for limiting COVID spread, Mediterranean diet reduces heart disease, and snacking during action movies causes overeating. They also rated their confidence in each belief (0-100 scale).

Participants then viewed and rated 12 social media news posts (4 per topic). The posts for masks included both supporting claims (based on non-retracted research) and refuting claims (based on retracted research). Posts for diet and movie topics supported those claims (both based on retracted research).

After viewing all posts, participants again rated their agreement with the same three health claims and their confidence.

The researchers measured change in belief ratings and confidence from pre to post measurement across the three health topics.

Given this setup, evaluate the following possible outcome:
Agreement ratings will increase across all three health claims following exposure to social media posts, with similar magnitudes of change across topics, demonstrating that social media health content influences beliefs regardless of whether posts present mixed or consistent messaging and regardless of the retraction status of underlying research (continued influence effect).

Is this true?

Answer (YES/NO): NO